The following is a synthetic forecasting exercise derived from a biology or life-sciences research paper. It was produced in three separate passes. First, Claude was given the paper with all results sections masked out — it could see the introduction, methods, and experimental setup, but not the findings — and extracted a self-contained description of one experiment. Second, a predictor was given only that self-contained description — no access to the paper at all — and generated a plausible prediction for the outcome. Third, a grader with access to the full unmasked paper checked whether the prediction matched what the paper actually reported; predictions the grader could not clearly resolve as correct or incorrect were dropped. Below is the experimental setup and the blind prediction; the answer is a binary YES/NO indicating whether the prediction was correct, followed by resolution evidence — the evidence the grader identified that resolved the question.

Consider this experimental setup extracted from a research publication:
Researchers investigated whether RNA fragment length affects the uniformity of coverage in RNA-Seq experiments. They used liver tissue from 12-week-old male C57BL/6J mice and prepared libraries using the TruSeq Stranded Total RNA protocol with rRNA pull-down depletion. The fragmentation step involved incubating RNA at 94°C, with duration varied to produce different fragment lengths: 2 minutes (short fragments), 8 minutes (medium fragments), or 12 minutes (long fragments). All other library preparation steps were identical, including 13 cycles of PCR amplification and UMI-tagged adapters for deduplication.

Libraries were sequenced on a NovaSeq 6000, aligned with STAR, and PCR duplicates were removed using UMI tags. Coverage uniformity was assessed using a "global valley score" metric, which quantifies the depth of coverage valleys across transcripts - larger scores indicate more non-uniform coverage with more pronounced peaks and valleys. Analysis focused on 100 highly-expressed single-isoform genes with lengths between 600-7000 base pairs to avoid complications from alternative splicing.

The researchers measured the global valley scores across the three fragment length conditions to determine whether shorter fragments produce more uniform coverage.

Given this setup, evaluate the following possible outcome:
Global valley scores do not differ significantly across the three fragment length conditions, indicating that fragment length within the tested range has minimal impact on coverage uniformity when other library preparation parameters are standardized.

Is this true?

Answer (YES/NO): NO